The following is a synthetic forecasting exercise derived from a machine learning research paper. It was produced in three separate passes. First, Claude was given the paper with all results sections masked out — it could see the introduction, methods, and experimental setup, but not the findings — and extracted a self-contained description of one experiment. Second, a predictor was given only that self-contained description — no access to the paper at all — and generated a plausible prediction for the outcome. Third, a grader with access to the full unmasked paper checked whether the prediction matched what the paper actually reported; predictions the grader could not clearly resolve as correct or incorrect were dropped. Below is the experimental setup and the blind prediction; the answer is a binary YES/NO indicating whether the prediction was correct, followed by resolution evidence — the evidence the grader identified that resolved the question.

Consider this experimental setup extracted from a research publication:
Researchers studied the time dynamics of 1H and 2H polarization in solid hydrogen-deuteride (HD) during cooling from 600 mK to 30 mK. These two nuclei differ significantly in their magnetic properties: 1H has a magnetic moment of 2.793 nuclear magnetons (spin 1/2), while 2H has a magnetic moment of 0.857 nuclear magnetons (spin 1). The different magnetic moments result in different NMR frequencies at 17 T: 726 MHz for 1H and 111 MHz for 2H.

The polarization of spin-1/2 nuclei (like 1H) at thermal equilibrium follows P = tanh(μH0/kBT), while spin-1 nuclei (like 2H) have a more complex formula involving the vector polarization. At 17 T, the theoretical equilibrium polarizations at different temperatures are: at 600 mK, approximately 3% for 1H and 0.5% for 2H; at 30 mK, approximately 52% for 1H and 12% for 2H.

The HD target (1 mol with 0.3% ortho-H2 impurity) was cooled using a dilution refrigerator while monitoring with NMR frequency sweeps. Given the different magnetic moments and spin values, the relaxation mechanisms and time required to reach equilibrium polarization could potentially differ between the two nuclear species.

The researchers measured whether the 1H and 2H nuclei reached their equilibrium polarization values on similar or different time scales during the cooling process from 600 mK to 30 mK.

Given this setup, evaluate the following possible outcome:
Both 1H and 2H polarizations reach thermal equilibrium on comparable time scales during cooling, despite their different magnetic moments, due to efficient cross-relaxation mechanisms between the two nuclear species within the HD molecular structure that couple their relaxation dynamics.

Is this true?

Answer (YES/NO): NO